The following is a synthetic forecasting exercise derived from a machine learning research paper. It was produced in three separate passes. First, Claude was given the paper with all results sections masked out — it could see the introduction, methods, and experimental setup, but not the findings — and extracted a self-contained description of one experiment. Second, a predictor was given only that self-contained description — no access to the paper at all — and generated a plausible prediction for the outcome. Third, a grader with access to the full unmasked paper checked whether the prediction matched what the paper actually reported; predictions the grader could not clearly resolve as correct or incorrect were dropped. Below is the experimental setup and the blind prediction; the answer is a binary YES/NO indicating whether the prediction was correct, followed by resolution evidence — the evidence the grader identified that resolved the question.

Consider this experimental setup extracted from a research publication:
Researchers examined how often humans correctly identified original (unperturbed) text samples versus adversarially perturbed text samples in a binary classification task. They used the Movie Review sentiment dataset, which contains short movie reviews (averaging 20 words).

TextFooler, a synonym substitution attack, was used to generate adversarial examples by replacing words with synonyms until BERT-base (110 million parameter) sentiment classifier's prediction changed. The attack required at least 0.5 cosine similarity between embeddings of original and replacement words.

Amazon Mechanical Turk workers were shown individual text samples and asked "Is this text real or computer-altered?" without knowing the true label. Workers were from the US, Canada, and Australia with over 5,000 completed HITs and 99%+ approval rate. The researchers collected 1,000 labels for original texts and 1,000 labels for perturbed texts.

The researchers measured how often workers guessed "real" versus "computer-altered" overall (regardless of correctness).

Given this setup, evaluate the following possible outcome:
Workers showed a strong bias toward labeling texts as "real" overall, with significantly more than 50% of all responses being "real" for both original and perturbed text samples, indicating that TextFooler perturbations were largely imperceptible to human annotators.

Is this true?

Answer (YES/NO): NO